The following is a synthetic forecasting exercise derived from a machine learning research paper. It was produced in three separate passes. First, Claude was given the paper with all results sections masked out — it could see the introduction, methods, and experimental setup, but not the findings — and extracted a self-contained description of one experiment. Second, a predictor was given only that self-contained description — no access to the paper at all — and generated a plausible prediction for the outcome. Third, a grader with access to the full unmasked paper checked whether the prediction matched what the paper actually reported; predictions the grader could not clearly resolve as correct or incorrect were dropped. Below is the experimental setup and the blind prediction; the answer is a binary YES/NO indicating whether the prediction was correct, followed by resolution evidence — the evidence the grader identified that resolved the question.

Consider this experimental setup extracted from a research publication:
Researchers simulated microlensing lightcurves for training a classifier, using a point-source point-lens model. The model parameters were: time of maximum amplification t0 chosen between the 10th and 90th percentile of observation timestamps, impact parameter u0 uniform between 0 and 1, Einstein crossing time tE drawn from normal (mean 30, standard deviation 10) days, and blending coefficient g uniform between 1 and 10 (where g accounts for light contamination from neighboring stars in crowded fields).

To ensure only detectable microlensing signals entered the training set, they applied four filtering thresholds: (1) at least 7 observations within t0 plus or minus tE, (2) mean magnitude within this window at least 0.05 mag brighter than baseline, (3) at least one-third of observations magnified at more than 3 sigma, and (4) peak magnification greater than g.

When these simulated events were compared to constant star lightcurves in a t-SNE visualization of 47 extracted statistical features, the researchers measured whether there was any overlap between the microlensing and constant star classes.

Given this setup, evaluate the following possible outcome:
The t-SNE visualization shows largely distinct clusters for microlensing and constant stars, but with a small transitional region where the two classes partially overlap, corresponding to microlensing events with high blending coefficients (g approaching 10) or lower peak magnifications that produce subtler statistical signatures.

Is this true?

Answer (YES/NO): NO